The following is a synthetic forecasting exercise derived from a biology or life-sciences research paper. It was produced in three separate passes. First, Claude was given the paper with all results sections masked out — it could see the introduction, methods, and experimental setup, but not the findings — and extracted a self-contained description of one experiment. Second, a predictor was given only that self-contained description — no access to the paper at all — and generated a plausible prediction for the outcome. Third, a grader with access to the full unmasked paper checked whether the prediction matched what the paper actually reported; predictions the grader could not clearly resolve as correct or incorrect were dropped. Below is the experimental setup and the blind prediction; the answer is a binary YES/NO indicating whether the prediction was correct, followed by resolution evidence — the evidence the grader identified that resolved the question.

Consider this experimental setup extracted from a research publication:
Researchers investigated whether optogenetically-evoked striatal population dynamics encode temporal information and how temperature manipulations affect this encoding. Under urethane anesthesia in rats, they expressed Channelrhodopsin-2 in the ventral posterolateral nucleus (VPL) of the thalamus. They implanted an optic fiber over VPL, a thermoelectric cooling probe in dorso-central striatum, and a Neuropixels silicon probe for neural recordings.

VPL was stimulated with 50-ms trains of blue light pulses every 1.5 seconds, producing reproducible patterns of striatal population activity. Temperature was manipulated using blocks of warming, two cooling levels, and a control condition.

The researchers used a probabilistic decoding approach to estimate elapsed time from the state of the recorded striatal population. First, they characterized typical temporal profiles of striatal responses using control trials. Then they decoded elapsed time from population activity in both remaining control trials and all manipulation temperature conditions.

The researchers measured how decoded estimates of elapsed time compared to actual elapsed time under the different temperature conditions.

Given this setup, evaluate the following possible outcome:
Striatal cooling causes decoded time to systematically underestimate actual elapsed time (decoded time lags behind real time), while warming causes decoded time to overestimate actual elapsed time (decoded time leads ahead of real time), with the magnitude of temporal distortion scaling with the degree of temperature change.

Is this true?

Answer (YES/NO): YES